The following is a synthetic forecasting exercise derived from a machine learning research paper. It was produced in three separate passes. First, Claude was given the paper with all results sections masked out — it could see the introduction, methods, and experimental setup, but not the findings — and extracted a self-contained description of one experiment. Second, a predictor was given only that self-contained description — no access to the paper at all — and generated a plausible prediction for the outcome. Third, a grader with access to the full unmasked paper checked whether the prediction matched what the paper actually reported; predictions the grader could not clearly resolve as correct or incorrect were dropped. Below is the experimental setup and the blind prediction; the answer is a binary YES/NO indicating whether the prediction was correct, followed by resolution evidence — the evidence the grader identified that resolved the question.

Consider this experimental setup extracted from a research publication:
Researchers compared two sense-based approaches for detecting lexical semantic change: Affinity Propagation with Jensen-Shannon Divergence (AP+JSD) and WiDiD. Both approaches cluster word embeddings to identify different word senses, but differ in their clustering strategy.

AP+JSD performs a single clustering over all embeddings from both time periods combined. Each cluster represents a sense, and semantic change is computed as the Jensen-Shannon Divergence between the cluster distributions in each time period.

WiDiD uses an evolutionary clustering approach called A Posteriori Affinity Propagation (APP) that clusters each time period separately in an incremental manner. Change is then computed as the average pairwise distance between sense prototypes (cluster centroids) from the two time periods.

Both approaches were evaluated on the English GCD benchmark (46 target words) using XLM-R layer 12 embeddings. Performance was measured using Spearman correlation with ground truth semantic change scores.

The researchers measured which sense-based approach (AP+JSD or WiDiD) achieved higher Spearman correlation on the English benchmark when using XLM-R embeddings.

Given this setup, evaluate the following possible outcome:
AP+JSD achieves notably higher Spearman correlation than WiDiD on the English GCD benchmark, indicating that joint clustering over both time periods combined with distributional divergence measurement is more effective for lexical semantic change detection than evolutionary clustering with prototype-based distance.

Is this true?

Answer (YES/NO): NO